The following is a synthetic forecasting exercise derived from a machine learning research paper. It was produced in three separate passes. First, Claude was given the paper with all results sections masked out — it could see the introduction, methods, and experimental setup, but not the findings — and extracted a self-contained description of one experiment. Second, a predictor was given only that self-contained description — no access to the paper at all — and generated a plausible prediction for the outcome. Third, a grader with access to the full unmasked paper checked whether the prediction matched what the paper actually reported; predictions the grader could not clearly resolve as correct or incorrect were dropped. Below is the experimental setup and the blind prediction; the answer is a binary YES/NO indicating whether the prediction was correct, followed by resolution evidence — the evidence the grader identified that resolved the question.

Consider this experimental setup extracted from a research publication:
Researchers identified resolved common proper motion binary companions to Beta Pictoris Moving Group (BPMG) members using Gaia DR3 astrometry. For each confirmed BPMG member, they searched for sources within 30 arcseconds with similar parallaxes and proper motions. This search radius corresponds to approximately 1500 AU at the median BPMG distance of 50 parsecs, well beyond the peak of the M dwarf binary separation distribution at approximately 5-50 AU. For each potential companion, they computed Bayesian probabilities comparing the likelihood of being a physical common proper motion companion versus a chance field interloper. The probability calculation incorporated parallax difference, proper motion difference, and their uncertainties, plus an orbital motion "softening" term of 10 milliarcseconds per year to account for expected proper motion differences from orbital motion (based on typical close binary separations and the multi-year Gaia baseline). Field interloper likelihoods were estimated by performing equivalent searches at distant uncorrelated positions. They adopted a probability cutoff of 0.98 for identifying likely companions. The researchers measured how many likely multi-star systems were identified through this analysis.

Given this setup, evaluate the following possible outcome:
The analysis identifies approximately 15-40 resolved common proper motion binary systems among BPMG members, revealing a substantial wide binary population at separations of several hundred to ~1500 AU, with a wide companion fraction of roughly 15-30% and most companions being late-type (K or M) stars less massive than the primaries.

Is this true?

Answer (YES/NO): NO